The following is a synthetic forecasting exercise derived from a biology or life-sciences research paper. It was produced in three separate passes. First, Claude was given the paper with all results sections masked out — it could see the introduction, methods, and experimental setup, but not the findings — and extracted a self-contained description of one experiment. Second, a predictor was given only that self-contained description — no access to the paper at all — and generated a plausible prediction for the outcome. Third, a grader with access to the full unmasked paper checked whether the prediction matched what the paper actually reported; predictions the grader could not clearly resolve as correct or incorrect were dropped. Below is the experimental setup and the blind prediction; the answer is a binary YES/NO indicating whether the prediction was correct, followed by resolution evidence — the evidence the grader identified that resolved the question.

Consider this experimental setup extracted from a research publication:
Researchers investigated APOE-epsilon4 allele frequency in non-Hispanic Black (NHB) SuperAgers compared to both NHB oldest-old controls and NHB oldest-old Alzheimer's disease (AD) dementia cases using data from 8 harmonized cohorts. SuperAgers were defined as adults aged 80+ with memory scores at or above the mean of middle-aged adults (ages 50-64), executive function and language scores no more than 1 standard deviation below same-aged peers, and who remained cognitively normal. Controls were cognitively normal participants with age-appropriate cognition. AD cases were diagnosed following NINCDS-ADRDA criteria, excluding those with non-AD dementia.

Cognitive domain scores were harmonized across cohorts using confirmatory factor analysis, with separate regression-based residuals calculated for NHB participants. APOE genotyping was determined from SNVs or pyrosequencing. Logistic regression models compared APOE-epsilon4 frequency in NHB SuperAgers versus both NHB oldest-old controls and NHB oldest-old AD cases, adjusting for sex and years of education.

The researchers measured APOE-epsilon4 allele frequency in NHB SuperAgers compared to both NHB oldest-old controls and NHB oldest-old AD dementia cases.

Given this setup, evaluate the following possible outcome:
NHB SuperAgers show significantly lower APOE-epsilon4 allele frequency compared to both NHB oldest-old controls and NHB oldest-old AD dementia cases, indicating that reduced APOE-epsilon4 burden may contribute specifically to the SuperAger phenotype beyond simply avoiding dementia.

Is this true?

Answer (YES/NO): NO